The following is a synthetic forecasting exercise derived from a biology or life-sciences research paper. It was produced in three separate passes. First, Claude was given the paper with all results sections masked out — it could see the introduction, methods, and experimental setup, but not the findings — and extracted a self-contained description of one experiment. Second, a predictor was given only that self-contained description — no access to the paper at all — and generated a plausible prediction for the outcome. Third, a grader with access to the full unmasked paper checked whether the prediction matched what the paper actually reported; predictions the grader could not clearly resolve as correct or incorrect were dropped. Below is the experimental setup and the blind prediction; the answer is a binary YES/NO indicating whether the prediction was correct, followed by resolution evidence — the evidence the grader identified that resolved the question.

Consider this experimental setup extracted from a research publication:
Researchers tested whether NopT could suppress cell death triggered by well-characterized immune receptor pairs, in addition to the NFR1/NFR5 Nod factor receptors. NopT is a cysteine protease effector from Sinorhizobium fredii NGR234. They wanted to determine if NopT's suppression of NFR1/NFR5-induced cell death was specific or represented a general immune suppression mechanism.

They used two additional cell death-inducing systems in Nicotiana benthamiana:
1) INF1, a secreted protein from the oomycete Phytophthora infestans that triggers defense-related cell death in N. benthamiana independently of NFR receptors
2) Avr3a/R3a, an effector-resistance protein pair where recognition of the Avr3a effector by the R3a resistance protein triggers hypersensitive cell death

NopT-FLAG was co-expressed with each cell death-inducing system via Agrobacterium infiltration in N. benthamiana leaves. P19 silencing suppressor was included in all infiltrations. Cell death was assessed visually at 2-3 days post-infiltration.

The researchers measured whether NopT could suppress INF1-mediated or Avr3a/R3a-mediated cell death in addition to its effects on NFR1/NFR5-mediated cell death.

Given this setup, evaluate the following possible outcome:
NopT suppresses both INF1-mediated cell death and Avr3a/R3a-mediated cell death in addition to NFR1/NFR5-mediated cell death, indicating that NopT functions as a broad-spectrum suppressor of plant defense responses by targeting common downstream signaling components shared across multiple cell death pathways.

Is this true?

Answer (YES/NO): NO